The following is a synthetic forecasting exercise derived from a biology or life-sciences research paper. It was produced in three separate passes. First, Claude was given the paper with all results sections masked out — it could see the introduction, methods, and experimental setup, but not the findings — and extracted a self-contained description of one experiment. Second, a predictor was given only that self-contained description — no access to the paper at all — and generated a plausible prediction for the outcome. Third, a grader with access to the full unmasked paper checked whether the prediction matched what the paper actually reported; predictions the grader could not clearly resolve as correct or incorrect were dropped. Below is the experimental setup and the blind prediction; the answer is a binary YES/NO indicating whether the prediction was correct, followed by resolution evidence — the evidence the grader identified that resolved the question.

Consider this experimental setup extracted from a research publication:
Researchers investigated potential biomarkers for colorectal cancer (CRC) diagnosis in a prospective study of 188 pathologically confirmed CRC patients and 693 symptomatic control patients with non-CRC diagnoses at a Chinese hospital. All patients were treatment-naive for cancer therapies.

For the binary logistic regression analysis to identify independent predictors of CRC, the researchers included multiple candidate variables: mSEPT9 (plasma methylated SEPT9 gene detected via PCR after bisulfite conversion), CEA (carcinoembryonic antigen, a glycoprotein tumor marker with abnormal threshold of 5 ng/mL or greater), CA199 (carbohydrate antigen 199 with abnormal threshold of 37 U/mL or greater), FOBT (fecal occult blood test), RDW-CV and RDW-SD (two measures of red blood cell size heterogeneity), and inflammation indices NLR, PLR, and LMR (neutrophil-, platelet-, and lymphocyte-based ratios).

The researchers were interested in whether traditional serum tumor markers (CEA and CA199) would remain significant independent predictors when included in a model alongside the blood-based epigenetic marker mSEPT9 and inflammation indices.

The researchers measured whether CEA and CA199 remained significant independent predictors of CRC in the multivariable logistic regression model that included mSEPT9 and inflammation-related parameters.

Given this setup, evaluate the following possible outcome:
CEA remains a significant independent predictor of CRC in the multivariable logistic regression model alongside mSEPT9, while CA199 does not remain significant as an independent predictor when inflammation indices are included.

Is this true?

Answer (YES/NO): NO